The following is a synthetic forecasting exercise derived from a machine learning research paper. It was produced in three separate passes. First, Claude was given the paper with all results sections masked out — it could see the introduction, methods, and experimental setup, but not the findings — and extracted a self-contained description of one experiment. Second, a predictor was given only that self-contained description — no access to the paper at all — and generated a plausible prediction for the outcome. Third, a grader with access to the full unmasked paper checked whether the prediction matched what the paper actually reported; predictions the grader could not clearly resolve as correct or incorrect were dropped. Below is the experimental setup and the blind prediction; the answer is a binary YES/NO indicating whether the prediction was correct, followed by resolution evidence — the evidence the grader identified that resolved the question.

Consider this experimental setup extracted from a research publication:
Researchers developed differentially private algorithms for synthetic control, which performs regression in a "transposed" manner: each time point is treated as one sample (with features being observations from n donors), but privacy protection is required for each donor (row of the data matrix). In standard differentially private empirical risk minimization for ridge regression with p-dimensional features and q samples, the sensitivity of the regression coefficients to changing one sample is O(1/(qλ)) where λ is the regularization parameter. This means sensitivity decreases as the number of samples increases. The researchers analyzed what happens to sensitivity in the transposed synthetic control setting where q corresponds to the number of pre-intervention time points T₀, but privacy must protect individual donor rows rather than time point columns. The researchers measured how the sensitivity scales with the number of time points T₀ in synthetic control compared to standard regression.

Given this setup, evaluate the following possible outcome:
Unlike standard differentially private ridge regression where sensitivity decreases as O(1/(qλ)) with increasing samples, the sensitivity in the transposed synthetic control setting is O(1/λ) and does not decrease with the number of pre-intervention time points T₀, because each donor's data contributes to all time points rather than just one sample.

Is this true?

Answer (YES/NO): NO